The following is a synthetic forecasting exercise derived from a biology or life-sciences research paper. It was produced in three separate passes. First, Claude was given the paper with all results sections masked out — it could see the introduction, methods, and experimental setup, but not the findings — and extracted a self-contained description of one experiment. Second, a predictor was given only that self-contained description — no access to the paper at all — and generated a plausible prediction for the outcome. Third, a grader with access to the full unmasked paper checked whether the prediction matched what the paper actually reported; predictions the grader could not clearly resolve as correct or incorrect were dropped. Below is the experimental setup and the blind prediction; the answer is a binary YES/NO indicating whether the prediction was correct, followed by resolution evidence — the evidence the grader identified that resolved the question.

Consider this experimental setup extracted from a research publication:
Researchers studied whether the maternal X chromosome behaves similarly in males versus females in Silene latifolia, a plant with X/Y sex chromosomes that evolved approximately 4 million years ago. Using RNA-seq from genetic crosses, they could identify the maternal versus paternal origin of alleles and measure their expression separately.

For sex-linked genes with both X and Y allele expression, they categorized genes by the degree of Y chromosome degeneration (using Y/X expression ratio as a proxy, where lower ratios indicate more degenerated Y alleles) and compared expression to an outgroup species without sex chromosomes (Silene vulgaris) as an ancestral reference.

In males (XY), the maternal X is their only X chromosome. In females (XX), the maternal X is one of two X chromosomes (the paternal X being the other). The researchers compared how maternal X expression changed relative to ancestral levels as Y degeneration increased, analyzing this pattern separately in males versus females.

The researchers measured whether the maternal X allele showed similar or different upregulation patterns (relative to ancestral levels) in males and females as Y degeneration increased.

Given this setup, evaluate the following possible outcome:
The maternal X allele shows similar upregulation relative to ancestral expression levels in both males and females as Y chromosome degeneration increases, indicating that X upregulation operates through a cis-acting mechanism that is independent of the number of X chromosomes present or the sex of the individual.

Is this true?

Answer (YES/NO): YES